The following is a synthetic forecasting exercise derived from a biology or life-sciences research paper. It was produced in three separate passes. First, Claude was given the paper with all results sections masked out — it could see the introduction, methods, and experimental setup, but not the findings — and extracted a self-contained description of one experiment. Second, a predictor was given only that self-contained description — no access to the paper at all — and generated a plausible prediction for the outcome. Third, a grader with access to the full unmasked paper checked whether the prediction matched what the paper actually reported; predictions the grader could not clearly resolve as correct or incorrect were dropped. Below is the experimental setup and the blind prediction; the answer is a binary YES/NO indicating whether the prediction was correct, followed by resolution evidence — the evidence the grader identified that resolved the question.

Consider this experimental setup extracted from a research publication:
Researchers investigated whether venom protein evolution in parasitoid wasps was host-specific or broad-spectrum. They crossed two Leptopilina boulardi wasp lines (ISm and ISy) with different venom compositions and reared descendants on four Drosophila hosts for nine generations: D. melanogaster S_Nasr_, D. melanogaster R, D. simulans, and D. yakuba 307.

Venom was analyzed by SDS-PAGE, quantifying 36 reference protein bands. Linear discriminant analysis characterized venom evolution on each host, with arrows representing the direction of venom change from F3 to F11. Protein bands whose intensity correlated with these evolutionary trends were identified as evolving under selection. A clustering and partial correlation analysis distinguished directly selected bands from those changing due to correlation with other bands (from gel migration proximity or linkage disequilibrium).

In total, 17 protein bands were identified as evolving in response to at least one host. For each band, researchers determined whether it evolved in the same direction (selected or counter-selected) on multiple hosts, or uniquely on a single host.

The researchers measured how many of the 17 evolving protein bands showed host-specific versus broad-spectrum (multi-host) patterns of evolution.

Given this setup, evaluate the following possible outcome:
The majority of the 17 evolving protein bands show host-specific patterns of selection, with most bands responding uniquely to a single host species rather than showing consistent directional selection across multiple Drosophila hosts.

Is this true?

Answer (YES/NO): YES